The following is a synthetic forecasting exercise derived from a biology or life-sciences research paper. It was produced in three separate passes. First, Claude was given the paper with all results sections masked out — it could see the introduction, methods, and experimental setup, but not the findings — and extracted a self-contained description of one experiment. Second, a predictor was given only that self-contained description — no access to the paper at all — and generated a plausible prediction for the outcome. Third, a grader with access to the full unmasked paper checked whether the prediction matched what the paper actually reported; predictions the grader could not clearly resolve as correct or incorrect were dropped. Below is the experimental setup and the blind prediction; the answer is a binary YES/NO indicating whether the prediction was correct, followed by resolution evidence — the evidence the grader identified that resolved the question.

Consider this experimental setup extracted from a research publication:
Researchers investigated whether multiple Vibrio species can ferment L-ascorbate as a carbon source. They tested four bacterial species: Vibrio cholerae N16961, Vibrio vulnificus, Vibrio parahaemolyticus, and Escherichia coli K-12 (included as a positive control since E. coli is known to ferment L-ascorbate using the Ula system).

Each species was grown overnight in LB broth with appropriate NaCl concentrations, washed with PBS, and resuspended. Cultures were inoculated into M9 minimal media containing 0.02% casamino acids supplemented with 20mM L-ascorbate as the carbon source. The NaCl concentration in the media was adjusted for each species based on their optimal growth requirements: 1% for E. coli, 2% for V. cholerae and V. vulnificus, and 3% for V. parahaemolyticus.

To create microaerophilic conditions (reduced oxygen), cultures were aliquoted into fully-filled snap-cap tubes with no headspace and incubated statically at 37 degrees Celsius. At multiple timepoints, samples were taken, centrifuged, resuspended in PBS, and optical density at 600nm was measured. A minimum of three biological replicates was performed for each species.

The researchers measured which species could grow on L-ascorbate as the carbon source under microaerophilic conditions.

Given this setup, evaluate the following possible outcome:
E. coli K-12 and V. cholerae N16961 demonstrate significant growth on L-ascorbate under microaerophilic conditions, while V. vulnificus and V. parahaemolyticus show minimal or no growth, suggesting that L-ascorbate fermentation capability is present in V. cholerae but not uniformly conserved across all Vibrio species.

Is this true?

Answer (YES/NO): NO